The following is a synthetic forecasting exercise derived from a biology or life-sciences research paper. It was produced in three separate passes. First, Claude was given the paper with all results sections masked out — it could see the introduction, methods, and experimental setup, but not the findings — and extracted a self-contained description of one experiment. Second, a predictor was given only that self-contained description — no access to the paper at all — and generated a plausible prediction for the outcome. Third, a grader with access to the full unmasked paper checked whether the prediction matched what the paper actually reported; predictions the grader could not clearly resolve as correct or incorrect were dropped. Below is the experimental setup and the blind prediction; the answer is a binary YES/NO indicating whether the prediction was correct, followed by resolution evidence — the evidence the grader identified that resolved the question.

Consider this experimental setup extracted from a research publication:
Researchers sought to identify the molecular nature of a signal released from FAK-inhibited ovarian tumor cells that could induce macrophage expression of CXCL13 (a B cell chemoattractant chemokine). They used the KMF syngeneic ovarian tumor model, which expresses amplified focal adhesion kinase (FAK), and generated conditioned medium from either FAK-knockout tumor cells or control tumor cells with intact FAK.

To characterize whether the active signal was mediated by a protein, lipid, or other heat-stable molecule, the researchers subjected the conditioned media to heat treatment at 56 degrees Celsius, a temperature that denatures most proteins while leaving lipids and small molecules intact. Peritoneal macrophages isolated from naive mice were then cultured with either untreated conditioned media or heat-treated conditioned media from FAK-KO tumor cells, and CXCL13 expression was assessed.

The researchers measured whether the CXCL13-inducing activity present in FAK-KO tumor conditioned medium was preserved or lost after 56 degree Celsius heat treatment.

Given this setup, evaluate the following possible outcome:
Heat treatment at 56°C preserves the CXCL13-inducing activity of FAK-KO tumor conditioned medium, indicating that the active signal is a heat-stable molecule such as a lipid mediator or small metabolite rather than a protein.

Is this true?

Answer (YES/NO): YES